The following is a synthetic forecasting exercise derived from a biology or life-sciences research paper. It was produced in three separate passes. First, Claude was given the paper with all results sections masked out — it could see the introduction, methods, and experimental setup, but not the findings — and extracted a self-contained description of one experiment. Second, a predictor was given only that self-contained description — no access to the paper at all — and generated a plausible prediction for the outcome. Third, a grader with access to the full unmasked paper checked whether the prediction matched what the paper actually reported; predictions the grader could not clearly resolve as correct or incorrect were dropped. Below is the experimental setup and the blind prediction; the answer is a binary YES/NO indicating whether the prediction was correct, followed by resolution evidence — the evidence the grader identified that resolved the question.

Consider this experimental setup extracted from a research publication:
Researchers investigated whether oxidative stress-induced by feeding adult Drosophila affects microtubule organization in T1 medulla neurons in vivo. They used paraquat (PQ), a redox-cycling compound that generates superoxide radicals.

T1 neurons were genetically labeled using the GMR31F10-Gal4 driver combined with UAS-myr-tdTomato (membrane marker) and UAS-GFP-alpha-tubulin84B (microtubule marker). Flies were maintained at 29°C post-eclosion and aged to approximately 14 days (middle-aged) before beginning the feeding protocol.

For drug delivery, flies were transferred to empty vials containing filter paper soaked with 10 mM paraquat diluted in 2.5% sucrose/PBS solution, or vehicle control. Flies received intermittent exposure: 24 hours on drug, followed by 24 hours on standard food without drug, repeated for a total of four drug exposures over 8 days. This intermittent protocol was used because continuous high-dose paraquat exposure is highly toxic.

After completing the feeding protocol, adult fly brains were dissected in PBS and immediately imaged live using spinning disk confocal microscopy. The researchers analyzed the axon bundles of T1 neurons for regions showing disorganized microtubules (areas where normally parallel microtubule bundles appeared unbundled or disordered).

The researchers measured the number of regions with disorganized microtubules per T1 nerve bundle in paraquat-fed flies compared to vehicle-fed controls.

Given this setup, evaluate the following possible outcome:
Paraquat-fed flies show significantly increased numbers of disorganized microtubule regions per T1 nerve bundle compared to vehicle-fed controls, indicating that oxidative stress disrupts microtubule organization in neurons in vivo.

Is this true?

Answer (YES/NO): YES